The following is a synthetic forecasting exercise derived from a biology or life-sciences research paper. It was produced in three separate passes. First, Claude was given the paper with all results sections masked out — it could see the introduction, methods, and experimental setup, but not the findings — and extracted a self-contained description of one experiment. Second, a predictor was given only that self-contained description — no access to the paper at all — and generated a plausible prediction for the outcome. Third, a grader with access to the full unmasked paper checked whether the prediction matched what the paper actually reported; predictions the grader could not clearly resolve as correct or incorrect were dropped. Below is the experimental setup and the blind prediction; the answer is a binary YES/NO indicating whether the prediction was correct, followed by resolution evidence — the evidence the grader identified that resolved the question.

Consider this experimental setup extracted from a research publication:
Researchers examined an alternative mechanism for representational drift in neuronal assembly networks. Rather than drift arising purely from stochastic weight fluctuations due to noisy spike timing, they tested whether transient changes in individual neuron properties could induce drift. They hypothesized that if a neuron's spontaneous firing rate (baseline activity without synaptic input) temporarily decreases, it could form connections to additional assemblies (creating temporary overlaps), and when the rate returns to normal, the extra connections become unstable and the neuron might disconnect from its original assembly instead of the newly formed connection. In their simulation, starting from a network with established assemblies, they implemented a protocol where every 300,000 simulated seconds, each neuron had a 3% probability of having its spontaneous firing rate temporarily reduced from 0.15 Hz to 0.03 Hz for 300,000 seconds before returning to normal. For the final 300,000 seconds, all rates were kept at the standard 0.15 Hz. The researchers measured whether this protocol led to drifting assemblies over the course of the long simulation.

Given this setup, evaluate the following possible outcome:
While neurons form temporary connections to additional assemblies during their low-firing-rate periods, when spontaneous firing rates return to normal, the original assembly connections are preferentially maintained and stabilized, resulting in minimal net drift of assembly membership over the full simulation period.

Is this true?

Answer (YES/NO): NO